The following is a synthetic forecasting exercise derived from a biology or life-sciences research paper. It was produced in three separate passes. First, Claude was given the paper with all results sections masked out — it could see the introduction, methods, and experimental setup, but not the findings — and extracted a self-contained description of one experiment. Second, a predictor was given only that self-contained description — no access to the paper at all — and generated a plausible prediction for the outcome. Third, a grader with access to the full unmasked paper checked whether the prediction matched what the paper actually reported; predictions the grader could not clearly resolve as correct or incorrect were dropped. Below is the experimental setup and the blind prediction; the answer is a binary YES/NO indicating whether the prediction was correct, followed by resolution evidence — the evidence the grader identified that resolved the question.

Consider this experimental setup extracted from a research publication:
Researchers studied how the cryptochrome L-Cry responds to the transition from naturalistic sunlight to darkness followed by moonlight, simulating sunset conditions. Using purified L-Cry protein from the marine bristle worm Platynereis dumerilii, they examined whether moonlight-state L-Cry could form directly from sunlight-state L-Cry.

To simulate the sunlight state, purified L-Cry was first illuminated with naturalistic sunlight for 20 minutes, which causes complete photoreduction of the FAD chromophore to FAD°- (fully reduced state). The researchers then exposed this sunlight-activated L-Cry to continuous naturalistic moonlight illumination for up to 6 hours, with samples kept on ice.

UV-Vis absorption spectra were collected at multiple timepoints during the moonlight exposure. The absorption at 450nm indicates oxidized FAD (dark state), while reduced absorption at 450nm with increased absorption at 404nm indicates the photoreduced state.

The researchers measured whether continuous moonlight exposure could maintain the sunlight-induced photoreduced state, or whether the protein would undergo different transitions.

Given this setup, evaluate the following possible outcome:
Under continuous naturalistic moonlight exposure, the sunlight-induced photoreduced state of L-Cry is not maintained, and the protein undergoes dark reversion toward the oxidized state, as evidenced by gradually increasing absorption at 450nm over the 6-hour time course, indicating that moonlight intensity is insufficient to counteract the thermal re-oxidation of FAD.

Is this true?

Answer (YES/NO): NO